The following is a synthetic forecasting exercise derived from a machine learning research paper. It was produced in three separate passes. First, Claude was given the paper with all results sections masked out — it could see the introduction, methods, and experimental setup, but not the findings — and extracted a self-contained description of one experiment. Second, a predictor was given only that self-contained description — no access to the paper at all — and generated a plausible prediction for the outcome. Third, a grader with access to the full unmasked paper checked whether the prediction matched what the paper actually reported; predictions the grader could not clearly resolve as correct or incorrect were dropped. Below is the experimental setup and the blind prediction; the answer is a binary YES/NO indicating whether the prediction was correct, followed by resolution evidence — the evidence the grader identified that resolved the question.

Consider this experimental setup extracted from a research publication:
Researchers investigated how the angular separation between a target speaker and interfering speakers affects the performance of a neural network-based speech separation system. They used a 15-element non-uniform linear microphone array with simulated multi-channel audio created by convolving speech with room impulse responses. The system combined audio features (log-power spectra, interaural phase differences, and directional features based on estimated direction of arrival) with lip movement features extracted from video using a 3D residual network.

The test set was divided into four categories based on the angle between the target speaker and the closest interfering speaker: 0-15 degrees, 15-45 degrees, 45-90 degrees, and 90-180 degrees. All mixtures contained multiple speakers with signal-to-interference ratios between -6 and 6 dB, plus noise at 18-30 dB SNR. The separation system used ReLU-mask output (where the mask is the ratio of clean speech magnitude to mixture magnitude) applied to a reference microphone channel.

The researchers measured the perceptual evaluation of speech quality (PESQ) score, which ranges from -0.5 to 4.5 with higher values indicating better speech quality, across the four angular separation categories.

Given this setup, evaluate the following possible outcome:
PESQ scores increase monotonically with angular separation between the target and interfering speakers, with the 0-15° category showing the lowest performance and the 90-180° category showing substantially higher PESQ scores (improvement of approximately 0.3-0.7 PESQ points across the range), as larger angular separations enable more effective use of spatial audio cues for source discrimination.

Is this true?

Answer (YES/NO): NO